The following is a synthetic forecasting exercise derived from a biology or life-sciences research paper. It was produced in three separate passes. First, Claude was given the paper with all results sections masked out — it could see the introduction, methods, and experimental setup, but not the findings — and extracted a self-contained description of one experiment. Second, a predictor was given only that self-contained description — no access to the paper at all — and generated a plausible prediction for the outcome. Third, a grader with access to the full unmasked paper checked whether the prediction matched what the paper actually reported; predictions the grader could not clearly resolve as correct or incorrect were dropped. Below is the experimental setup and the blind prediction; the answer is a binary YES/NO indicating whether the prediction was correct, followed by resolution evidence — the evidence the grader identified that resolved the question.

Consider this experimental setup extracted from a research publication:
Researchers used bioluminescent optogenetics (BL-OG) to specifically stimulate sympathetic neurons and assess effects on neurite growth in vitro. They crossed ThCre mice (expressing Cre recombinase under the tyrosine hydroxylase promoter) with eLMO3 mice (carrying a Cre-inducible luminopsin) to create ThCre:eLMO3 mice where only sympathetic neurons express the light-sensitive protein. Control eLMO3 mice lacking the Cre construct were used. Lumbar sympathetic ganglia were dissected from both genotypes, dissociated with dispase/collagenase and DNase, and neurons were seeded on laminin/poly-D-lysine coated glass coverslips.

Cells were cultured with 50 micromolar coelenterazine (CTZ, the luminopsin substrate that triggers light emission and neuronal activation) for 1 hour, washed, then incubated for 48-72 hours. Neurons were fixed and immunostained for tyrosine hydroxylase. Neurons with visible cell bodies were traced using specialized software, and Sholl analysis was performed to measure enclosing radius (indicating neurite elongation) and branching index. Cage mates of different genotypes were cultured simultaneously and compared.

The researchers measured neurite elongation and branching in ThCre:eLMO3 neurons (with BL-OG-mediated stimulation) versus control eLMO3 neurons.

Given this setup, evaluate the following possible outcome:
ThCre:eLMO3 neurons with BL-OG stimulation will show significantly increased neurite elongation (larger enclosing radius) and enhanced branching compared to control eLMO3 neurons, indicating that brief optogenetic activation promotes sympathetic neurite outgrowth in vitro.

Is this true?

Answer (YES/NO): NO